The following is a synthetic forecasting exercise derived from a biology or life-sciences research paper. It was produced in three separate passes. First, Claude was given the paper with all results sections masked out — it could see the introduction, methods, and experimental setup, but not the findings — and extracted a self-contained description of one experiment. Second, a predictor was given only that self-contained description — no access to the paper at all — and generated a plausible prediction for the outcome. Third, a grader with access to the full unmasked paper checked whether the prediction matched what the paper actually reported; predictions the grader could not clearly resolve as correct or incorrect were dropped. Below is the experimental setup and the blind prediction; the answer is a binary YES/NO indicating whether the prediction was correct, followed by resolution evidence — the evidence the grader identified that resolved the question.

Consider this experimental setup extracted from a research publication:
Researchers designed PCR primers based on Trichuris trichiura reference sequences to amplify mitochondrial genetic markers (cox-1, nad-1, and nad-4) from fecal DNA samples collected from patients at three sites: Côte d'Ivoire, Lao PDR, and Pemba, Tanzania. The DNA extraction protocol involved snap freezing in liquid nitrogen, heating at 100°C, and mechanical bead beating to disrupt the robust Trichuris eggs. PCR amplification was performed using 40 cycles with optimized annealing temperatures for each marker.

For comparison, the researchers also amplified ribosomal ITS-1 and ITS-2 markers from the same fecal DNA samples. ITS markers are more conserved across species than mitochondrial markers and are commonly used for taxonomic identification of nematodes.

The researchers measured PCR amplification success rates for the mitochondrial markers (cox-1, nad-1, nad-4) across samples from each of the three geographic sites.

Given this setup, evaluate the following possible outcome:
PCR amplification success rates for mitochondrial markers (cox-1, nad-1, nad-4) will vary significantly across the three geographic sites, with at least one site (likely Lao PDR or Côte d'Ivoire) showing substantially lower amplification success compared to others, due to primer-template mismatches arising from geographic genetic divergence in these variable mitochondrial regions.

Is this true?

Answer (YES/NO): YES